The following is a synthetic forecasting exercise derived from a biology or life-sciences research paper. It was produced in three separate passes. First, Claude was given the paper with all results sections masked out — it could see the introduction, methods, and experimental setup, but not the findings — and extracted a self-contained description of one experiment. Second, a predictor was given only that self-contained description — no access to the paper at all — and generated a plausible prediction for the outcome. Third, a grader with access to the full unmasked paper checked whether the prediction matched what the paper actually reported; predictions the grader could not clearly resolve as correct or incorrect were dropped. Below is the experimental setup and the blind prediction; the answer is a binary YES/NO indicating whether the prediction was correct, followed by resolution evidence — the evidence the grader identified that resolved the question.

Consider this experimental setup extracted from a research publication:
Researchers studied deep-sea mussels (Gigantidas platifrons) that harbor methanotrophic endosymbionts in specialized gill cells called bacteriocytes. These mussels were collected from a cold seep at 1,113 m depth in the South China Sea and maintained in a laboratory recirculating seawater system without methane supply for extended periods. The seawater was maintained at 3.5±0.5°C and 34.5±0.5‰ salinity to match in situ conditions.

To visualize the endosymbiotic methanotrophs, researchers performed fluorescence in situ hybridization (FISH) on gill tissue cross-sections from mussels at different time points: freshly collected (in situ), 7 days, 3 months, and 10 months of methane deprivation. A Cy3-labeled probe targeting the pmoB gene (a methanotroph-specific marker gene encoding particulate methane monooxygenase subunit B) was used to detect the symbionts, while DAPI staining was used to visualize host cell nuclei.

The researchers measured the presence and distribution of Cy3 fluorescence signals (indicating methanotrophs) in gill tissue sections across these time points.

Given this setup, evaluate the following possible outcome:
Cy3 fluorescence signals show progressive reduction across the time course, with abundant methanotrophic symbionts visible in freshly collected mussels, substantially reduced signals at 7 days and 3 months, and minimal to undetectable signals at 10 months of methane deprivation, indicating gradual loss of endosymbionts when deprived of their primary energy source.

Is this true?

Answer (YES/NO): NO